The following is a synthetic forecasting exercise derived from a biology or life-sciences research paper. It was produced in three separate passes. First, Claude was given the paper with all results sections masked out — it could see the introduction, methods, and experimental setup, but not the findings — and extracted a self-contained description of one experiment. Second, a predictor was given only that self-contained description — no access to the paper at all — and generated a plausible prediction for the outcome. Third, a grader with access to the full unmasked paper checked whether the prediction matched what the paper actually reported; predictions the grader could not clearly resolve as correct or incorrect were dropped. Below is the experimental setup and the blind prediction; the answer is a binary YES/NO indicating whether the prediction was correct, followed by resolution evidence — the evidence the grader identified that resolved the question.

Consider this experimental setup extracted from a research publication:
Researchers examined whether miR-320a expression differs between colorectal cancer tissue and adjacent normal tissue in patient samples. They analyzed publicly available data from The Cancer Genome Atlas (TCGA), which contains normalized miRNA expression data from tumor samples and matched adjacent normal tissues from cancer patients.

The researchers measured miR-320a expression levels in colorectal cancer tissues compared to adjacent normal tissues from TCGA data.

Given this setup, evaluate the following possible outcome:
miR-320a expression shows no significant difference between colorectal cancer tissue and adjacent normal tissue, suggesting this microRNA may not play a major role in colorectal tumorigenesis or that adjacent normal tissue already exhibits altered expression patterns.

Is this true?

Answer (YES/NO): NO